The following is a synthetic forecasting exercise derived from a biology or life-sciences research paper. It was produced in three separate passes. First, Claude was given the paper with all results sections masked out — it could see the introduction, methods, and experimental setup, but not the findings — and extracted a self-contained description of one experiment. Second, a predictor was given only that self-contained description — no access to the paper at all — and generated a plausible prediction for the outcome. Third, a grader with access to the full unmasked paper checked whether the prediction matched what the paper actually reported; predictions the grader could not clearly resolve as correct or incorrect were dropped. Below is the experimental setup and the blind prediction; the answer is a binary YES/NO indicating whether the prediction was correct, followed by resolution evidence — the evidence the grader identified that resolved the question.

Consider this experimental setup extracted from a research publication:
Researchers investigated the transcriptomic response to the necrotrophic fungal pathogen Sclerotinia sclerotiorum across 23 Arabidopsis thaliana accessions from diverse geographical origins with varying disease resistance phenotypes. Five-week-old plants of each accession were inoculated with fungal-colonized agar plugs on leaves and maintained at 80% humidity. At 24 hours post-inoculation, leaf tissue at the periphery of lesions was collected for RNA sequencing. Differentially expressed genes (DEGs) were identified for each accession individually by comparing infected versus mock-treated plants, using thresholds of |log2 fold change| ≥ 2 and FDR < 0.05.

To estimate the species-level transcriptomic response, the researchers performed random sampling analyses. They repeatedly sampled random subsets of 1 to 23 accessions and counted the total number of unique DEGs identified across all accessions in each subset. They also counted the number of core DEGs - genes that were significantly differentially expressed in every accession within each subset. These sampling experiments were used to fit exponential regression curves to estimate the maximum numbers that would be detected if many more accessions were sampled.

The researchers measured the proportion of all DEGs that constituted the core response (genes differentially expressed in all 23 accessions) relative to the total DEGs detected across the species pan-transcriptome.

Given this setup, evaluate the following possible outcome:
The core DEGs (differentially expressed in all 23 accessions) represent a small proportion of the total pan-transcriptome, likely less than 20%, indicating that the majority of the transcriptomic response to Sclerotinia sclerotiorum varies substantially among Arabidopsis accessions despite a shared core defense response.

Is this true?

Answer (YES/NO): YES